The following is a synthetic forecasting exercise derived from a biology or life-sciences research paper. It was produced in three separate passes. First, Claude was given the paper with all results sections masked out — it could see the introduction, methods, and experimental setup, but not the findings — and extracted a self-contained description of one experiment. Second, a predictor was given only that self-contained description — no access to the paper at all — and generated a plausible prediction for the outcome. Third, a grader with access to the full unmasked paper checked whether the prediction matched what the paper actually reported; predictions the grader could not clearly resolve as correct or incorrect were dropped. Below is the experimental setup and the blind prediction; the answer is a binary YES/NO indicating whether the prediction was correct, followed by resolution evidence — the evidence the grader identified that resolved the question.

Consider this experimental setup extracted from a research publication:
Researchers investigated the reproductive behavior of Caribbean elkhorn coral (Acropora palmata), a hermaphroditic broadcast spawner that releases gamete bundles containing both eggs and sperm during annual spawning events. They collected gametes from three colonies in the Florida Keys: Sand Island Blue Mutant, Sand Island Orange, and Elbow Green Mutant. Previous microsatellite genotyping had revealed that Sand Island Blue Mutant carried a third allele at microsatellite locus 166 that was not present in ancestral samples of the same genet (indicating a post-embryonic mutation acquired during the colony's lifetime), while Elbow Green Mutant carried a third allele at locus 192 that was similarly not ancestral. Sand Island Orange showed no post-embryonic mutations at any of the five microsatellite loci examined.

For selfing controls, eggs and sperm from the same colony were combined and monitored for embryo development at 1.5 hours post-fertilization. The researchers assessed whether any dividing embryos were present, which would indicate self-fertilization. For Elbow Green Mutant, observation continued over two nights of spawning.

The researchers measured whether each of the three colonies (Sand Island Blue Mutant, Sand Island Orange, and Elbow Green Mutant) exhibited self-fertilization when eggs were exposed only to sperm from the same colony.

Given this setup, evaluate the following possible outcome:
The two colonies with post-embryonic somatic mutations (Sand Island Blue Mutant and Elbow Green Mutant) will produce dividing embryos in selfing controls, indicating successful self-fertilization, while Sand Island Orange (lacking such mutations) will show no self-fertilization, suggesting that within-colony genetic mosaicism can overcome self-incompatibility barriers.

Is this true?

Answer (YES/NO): NO